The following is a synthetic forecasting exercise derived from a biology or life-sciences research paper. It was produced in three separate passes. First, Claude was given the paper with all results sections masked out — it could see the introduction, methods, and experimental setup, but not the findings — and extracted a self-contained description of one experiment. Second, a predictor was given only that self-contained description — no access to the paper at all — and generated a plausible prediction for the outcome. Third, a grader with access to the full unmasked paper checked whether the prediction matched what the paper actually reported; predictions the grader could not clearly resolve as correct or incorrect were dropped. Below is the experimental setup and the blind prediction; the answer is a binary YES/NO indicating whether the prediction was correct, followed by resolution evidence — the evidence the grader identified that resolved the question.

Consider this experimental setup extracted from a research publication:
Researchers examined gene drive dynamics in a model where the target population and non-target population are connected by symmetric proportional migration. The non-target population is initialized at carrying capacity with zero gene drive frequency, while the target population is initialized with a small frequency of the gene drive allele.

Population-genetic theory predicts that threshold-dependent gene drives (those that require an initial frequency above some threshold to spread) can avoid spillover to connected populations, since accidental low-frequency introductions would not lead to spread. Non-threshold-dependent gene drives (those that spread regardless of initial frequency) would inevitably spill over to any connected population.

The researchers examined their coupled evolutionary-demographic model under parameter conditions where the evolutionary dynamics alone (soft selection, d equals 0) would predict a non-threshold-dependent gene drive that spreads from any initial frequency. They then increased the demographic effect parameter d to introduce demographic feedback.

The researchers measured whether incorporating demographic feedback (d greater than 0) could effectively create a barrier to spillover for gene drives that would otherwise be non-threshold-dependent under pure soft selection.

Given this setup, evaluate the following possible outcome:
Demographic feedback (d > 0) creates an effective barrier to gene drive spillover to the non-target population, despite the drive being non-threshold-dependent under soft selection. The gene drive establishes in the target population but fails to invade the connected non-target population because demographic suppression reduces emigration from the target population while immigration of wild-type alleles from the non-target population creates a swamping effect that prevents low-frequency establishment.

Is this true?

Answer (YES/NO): NO